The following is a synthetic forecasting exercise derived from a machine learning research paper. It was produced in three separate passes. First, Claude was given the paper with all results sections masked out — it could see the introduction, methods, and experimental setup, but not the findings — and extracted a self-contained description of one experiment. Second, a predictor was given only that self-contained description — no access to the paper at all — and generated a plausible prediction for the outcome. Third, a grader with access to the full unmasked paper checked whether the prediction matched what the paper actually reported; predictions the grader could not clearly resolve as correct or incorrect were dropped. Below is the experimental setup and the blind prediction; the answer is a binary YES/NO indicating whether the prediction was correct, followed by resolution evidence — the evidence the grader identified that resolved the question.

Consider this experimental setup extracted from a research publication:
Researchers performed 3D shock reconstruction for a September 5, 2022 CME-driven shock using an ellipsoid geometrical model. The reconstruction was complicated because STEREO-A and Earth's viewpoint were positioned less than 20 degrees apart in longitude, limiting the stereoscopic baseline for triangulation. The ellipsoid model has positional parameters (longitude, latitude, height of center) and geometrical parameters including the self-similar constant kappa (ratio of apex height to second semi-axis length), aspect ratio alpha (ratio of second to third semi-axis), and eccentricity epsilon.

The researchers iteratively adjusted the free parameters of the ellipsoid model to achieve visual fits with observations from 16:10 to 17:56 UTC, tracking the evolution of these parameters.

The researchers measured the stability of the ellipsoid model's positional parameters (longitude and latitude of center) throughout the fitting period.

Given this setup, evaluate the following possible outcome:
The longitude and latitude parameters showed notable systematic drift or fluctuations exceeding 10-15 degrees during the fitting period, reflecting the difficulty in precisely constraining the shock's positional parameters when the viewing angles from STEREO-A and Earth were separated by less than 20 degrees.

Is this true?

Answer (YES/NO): NO